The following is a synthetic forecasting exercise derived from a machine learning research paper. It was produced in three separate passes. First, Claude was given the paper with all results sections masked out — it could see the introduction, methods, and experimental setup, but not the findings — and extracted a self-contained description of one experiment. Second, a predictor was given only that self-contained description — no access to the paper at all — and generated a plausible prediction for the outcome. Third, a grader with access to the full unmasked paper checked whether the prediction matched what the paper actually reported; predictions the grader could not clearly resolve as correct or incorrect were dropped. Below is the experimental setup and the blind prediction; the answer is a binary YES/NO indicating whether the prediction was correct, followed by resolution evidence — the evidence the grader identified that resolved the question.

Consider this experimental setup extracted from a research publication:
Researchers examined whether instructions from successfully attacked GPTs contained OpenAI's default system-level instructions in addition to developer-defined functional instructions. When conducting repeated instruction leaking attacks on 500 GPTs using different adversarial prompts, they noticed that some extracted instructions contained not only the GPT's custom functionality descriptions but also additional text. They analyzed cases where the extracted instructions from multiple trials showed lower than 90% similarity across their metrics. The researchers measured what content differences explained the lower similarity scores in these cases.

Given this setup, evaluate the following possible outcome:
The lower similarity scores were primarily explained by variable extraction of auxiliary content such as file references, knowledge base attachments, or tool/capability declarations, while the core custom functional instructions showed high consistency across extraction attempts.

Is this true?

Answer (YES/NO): NO